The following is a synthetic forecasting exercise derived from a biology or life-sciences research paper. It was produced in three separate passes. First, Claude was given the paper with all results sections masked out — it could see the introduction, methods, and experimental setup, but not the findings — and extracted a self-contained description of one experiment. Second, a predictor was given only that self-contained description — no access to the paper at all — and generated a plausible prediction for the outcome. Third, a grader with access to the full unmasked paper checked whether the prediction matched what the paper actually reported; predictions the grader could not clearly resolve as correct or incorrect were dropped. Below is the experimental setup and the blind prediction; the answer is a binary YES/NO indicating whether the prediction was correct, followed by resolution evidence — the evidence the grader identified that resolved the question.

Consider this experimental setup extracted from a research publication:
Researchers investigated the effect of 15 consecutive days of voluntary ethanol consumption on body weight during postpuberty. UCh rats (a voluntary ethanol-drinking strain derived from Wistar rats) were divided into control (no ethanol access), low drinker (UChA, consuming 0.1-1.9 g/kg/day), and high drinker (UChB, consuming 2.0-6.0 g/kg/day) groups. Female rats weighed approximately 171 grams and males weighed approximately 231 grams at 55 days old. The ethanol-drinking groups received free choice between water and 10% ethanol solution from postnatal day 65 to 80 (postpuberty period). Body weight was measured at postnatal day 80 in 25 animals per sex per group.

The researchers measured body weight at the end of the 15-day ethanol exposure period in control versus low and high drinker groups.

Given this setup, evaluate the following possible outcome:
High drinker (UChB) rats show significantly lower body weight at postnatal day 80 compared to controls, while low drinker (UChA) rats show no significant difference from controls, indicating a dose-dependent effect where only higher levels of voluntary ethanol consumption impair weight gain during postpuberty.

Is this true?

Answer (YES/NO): NO